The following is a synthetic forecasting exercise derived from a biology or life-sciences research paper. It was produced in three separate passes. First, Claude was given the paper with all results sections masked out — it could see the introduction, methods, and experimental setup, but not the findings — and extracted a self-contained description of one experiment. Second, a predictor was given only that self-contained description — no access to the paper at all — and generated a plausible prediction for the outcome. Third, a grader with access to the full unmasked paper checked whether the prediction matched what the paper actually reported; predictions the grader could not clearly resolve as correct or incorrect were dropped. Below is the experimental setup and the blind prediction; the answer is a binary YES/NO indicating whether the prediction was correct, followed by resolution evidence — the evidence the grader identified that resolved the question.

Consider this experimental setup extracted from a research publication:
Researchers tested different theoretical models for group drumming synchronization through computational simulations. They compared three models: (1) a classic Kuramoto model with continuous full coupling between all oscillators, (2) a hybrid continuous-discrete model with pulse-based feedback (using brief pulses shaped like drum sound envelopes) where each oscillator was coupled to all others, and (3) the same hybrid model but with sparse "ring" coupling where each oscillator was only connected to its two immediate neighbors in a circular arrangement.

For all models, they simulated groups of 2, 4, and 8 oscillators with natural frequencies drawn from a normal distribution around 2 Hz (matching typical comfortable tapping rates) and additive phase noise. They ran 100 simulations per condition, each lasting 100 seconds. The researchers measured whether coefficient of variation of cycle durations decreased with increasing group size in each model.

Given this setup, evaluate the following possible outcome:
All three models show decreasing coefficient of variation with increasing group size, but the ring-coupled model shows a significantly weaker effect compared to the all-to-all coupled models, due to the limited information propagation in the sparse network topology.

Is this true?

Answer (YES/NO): NO